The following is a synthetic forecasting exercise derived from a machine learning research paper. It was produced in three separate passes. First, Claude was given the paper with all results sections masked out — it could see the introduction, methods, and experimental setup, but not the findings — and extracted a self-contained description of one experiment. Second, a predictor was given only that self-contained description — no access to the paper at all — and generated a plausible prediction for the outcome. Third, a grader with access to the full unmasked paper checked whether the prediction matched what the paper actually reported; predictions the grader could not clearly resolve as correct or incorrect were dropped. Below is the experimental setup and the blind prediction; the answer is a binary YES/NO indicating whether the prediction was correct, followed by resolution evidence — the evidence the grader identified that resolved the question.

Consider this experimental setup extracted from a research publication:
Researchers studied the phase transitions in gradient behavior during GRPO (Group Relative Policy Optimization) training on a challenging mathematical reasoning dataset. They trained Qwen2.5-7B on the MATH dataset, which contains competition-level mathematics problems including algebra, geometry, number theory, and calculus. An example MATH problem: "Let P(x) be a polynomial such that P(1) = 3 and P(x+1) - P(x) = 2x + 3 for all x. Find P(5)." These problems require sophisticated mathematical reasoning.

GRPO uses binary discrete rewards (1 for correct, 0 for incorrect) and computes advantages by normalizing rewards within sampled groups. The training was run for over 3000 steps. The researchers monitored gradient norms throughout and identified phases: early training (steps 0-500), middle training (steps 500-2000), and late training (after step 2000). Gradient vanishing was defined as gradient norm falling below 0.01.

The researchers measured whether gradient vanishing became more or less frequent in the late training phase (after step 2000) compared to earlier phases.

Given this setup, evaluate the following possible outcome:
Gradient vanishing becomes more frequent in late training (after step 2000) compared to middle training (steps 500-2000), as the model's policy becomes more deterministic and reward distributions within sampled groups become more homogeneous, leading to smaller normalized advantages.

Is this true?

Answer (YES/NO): YES